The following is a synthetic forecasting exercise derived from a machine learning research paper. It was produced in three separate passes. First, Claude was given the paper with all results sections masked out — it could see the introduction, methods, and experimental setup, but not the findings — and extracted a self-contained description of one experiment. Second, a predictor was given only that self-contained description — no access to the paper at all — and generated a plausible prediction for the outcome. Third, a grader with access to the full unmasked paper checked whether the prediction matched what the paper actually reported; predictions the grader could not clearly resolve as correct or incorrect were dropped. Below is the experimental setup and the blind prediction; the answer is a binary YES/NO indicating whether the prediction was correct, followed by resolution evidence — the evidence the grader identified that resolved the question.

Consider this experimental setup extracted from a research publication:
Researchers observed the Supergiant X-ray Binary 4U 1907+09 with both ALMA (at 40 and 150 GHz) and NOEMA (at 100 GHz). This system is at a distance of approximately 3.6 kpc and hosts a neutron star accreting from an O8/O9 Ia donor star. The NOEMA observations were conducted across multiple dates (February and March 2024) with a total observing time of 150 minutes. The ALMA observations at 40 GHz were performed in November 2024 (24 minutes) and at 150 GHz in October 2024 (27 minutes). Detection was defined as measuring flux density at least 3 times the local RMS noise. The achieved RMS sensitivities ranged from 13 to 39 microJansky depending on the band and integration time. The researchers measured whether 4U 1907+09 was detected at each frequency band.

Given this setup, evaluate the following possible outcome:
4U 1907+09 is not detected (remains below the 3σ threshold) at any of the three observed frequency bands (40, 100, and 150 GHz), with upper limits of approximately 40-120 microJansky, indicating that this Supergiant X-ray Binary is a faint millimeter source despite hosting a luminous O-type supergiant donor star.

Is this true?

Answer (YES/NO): NO